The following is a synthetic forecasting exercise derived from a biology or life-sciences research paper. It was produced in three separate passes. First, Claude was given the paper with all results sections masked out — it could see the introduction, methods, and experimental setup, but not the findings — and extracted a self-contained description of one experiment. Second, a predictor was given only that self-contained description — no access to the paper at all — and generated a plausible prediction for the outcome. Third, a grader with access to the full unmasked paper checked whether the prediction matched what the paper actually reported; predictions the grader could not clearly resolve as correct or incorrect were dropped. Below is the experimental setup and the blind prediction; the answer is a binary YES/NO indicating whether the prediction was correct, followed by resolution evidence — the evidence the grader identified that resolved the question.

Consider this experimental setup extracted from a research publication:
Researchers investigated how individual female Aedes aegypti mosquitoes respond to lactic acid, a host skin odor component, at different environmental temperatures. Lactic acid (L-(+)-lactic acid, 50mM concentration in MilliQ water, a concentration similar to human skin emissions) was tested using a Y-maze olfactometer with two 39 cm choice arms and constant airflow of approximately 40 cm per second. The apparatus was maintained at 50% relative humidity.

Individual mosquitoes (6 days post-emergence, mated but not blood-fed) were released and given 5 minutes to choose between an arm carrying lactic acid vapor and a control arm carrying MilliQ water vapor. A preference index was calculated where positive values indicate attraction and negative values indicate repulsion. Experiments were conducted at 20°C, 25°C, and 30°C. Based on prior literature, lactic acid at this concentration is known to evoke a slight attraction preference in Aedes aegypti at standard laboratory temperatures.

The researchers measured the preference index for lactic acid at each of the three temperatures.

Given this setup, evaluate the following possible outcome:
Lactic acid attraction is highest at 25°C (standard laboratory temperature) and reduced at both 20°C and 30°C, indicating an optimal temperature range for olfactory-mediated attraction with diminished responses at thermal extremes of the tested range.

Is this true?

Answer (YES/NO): NO